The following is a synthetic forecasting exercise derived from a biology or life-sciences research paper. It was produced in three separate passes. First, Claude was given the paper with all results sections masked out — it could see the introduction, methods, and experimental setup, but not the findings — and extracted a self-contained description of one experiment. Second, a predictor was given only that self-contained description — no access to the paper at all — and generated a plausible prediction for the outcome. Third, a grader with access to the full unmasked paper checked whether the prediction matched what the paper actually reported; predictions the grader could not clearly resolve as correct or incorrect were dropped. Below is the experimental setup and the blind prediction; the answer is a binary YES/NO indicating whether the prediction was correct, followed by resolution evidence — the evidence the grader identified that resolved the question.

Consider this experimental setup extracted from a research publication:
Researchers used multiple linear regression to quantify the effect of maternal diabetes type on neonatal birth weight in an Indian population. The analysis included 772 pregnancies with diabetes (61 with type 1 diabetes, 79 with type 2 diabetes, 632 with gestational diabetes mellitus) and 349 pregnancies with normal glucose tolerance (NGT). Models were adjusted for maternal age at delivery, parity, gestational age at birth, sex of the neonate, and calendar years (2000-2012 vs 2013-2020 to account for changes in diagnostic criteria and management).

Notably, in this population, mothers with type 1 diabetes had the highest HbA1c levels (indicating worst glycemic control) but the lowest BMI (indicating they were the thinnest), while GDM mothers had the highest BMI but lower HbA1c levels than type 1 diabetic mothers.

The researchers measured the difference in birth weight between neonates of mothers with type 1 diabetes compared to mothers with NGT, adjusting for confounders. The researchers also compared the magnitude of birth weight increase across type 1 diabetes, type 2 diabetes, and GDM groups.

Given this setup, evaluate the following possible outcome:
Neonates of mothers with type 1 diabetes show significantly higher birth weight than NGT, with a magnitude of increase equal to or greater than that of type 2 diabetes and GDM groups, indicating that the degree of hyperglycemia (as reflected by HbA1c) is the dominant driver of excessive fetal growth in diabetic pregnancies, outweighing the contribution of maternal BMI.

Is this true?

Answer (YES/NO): YES